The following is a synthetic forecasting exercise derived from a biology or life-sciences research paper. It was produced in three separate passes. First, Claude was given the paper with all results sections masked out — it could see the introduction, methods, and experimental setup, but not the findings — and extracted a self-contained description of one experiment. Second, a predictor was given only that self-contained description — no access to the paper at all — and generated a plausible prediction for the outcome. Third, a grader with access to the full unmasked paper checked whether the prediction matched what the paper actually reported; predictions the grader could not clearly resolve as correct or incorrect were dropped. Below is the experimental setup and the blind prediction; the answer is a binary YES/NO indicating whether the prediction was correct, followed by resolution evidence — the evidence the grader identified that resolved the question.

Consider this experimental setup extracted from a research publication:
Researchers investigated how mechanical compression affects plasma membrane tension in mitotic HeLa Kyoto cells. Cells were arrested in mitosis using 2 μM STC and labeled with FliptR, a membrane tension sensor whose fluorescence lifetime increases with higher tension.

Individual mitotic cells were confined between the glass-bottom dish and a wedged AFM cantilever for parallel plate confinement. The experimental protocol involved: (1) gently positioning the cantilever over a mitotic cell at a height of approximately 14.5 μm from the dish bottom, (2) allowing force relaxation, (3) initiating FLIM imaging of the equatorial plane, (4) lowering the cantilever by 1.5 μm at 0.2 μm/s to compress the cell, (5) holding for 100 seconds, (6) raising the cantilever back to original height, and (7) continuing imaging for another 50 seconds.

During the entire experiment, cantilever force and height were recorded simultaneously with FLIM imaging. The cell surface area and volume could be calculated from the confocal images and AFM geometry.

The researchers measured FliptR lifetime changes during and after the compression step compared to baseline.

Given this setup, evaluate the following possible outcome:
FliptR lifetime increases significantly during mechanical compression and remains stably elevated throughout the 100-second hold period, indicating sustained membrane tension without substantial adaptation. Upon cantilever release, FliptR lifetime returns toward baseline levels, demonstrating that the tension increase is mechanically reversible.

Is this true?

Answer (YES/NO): NO